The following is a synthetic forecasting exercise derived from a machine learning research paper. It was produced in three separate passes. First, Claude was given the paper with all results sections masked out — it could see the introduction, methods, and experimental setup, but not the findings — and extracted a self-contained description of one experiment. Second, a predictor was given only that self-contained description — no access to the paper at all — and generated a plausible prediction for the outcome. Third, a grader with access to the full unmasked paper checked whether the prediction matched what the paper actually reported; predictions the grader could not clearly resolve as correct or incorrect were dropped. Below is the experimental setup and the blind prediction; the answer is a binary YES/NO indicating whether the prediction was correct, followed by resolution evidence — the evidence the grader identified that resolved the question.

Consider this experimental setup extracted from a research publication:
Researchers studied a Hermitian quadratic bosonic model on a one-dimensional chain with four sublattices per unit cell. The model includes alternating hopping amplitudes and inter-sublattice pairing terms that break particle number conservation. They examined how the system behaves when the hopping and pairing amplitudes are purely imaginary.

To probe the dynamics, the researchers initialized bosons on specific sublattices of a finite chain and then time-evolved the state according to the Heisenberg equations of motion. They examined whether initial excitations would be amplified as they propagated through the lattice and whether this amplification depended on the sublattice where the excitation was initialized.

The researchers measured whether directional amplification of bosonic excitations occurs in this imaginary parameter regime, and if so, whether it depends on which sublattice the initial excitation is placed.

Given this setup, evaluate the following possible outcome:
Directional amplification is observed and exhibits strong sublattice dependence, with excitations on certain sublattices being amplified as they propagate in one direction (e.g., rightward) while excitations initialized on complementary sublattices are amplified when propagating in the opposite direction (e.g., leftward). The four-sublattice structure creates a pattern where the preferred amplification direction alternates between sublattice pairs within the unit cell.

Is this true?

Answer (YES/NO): YES